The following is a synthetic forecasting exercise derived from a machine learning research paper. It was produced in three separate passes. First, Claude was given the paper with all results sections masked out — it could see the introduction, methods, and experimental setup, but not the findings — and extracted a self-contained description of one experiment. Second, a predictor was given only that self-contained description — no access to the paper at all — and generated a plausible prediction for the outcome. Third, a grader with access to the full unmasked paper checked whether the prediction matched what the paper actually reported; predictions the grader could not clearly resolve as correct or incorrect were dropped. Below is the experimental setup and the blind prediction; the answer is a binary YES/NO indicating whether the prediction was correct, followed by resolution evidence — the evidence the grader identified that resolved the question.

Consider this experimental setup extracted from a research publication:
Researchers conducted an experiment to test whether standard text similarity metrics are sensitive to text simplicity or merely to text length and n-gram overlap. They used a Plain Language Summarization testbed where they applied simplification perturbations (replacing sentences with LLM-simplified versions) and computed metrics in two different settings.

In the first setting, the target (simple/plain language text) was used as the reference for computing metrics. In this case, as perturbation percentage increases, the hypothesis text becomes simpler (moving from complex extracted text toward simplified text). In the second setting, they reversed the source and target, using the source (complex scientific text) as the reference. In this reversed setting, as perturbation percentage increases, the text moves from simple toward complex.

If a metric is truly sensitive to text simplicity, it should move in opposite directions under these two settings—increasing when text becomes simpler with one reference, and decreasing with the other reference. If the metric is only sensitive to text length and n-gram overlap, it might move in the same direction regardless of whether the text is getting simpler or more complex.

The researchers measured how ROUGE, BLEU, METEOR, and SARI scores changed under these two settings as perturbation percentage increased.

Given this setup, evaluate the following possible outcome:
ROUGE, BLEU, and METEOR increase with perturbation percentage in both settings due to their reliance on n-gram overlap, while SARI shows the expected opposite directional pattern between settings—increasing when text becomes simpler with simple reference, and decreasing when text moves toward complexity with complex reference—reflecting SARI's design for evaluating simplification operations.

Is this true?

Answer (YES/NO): NO